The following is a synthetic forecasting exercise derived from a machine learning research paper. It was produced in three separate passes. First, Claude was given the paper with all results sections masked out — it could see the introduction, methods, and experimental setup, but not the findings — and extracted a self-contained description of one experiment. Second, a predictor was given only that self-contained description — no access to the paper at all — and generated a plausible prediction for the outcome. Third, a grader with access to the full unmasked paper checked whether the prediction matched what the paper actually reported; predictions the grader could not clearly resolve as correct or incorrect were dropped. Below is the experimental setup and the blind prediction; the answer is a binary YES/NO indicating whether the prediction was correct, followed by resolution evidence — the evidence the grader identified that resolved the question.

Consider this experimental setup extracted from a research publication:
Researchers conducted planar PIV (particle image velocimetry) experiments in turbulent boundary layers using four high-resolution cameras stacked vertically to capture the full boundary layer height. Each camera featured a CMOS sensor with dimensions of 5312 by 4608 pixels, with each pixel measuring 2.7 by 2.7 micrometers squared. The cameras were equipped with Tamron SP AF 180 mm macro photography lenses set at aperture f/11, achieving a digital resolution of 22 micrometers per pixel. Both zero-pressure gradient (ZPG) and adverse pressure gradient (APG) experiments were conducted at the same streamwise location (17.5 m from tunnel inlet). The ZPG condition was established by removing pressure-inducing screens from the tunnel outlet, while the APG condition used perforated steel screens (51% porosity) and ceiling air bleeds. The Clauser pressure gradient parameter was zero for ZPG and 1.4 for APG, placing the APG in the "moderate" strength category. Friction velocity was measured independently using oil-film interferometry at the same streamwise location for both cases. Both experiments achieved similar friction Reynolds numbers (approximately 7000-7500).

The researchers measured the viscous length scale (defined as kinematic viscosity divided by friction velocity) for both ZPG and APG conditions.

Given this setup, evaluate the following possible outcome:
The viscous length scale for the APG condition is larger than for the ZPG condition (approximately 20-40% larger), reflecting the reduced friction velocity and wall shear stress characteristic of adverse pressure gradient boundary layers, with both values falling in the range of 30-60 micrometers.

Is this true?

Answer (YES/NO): YES